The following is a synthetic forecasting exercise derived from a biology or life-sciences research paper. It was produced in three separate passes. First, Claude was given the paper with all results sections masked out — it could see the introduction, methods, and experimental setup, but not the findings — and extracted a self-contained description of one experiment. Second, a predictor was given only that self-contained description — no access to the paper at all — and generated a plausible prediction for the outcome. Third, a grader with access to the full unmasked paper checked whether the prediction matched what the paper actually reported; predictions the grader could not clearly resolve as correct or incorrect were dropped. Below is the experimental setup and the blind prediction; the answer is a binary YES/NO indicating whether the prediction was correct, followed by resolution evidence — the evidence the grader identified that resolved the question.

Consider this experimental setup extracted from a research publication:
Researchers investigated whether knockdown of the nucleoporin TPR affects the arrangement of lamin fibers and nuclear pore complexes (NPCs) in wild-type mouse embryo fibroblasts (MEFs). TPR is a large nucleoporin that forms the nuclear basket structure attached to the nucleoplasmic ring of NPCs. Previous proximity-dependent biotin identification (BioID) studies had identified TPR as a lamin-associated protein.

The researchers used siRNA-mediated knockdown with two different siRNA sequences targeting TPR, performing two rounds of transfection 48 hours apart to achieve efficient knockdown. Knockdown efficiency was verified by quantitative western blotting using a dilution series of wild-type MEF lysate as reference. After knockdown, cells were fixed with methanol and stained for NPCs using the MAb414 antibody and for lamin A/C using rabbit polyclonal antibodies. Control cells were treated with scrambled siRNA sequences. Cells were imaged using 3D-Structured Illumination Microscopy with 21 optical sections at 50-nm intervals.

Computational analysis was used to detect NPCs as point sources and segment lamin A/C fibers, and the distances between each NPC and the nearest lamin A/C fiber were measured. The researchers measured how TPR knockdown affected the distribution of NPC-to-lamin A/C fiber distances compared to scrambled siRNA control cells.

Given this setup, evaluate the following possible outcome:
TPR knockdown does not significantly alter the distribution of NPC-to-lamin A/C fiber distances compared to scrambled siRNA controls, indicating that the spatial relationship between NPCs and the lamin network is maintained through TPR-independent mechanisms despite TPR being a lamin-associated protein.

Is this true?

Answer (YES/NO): NO